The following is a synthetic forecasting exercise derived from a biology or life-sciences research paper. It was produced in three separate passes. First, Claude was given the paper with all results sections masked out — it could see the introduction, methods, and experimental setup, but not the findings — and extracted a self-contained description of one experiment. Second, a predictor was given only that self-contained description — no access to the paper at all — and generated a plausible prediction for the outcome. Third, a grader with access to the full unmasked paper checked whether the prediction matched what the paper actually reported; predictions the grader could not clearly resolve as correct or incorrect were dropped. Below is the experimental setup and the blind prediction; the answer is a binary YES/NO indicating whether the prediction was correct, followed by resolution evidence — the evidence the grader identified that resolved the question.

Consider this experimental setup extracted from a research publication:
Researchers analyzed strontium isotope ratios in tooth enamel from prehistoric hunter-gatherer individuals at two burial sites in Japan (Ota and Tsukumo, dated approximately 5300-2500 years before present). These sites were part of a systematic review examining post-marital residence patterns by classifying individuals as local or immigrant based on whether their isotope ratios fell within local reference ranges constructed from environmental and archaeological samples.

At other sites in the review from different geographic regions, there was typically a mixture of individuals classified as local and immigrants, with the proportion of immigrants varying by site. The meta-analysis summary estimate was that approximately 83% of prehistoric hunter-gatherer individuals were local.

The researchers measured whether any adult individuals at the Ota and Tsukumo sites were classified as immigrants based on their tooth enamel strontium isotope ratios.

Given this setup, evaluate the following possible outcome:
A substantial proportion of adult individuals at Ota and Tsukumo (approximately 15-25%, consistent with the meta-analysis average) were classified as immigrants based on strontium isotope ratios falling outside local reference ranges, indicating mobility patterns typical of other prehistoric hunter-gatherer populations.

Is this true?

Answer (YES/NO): NO